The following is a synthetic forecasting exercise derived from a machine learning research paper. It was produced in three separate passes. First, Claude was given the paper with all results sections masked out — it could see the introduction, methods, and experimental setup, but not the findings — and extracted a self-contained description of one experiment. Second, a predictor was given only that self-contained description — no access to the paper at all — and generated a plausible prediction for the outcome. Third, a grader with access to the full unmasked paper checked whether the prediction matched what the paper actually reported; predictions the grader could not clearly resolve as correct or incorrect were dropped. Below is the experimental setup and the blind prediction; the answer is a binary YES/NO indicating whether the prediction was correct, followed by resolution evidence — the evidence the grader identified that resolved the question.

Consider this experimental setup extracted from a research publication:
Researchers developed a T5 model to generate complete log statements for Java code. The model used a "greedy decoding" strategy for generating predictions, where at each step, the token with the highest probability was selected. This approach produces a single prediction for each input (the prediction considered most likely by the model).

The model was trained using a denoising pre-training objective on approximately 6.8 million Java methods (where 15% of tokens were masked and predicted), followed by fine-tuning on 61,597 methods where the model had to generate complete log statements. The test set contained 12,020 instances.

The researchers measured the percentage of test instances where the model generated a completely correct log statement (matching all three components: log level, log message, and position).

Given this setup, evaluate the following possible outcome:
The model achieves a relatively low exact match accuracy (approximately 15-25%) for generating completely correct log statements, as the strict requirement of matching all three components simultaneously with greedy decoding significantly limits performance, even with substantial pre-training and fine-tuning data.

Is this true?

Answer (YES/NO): YES